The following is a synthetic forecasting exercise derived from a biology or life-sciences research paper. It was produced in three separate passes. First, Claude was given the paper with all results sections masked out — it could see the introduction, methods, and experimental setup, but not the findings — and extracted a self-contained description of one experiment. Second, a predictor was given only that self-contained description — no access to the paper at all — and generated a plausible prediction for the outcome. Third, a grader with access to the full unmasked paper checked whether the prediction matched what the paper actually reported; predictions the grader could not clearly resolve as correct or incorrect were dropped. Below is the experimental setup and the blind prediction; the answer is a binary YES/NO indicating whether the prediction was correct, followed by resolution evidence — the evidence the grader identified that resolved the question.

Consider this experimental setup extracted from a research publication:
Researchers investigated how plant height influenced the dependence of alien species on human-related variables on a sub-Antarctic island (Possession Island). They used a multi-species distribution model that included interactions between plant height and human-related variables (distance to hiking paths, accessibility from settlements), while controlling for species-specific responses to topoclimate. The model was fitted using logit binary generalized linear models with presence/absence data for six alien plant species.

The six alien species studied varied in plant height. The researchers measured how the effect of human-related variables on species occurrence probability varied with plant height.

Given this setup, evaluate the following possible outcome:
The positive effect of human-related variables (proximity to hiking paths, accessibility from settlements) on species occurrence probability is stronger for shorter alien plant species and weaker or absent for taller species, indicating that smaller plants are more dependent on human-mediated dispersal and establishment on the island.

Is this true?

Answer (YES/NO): NO